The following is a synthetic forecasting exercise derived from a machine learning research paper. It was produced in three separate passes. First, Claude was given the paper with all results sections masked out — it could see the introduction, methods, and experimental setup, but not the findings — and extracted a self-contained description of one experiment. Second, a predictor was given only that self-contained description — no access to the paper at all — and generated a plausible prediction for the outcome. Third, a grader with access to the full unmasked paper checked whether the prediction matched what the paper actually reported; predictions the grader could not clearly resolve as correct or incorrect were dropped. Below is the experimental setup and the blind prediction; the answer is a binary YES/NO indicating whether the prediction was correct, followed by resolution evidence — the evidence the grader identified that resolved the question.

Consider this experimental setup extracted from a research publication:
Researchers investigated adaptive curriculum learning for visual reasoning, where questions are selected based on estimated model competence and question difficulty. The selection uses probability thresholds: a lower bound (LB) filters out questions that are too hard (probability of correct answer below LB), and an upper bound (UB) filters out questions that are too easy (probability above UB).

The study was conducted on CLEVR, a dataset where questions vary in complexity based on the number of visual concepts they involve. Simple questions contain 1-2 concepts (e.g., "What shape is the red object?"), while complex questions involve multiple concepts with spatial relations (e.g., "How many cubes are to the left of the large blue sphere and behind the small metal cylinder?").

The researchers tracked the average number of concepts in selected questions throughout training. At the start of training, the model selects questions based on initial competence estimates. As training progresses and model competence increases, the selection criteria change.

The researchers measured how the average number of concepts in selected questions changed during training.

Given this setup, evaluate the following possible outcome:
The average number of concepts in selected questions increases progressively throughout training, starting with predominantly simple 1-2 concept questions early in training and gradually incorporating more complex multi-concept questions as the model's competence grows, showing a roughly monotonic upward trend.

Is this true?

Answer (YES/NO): YES